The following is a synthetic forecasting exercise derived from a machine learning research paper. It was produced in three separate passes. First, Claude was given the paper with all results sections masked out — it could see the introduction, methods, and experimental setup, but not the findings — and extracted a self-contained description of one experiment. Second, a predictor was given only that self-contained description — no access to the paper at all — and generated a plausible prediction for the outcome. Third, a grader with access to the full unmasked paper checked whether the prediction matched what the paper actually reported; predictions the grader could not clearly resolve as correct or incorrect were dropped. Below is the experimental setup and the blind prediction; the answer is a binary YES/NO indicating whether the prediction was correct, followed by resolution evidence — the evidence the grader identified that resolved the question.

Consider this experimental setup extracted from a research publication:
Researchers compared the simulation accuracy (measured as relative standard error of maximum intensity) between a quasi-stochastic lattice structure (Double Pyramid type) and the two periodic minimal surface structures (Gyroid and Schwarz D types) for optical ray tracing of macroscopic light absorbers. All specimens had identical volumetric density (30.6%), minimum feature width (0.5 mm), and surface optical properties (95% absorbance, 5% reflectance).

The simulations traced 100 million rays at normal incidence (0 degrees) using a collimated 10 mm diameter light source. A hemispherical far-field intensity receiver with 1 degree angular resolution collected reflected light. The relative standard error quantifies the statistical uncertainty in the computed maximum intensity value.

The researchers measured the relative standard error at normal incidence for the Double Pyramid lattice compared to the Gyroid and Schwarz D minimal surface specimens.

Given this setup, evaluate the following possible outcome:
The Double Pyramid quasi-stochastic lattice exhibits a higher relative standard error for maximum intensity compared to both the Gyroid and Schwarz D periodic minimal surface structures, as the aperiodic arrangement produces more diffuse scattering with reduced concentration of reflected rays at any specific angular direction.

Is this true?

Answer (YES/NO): NO